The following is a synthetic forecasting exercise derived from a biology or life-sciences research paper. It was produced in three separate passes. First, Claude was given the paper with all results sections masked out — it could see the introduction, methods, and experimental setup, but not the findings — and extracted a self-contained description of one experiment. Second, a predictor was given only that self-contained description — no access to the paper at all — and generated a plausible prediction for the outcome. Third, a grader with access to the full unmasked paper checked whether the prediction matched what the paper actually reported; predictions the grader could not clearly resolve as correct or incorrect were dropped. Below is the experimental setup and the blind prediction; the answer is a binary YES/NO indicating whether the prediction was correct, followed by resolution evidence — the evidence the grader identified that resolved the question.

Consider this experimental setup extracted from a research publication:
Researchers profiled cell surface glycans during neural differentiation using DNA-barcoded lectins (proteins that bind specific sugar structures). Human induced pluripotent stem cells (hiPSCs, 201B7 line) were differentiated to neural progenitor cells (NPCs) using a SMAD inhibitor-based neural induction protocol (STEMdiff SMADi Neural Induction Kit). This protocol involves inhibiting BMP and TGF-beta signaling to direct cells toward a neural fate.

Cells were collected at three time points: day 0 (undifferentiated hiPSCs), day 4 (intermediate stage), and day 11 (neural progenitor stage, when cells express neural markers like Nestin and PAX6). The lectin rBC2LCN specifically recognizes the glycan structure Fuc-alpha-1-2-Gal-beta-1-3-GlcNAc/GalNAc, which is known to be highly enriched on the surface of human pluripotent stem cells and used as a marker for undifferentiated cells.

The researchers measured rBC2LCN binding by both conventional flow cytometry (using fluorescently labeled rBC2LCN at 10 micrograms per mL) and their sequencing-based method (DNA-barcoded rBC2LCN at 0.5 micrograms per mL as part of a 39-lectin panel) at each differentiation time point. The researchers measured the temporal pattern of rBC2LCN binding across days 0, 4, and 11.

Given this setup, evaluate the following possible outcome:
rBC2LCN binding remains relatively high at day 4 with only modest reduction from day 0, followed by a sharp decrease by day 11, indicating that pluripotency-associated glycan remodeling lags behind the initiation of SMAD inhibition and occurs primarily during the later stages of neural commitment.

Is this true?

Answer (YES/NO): NO